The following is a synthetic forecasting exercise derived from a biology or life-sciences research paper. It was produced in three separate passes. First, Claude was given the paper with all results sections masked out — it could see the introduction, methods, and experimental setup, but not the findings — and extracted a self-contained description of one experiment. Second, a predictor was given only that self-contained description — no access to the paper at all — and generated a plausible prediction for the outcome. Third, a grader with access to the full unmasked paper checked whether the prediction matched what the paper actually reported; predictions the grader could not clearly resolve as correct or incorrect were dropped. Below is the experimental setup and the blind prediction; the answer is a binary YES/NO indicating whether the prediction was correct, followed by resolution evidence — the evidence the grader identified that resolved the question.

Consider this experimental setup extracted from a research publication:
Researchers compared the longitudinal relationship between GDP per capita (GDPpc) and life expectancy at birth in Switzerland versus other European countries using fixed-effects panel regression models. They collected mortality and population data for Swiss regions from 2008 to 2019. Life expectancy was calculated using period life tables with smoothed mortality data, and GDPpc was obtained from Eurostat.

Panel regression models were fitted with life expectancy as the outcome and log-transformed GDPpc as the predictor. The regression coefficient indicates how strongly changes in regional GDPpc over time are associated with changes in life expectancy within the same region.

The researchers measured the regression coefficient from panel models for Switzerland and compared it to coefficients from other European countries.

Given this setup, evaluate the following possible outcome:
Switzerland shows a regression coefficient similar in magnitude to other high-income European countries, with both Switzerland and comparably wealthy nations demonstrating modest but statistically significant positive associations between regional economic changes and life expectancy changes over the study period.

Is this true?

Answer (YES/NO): NO